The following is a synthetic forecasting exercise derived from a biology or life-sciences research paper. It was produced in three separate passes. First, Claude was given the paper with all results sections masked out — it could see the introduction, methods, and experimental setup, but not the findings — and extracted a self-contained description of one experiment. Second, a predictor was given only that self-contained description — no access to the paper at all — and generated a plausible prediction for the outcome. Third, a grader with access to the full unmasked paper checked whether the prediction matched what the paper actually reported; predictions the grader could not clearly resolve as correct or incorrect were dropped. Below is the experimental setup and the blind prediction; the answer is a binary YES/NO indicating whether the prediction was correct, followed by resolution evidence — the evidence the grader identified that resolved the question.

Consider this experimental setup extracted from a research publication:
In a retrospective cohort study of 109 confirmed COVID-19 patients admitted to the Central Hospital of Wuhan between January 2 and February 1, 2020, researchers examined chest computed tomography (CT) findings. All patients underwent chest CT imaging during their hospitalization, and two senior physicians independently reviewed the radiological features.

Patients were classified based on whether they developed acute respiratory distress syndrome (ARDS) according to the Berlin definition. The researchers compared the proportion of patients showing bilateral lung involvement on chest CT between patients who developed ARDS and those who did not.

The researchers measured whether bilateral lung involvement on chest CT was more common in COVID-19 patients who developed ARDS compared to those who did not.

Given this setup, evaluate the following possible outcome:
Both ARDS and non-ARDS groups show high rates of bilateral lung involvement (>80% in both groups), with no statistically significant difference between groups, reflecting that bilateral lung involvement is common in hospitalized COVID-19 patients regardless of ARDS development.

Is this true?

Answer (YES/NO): NO